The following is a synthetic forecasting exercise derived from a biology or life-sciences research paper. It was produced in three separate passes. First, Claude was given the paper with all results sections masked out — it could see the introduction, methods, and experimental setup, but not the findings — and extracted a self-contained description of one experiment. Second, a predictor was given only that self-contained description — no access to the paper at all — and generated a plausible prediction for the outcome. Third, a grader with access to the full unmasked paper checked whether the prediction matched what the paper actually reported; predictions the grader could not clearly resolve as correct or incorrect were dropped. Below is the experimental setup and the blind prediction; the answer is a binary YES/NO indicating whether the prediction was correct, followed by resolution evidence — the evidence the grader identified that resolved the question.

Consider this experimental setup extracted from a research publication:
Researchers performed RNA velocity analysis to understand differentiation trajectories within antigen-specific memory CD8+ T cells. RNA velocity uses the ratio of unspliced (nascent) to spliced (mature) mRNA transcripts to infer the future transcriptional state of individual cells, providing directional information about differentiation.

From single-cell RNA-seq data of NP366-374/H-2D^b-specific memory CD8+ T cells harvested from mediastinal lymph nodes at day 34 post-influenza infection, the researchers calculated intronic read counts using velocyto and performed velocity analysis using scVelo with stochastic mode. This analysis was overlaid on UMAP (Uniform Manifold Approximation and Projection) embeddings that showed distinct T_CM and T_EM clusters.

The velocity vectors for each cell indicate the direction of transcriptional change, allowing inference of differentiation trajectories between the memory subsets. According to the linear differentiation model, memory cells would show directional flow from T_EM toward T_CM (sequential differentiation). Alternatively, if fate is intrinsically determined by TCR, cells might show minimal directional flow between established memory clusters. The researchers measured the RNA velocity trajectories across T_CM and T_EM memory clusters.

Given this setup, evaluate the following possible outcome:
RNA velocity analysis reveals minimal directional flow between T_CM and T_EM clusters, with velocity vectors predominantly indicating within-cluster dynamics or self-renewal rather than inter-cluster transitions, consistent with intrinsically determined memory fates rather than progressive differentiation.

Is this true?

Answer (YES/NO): YES